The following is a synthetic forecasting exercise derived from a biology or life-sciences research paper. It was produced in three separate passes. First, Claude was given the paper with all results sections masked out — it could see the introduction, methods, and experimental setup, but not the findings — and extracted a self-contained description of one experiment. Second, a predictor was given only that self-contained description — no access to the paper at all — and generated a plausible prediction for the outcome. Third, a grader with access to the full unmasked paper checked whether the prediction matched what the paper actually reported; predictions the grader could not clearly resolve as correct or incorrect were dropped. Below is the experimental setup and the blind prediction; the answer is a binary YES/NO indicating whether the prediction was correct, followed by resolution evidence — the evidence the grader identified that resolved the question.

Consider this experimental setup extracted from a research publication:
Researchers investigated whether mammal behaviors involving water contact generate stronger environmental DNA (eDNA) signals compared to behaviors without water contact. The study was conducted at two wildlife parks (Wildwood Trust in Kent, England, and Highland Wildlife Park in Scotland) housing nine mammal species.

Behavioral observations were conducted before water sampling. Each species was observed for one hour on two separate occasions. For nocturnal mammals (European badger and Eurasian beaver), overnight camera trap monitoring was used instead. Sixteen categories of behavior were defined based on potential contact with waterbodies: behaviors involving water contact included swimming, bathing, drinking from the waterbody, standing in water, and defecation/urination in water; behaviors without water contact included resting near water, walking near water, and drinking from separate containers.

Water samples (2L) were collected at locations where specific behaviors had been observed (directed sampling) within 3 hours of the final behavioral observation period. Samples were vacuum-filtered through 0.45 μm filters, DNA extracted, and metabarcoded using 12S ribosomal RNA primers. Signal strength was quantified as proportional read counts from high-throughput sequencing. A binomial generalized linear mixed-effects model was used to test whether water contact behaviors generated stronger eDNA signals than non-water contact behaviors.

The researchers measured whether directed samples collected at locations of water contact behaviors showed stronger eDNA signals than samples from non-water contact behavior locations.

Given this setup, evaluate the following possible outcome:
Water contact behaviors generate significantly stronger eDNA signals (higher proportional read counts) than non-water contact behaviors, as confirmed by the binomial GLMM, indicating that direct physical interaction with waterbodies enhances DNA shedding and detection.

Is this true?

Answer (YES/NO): NO